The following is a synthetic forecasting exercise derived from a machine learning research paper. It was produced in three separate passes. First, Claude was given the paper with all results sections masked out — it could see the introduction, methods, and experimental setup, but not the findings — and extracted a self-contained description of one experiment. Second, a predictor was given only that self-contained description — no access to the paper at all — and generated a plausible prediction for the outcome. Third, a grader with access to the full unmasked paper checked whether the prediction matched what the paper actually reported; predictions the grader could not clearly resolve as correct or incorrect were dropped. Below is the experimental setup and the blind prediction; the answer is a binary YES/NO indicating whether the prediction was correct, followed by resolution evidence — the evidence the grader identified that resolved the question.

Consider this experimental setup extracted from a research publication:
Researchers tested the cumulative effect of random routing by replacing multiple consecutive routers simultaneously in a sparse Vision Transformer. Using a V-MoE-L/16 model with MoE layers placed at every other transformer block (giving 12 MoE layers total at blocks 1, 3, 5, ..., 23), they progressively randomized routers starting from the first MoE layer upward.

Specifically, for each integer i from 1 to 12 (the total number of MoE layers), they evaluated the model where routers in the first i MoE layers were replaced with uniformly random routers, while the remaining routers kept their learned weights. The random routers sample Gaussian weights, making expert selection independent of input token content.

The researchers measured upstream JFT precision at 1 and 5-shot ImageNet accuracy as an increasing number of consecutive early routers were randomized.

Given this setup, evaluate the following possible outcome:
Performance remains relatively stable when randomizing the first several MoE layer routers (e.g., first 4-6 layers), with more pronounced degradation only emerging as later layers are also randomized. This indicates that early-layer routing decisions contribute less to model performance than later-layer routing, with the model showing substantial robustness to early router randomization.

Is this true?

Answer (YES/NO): NO